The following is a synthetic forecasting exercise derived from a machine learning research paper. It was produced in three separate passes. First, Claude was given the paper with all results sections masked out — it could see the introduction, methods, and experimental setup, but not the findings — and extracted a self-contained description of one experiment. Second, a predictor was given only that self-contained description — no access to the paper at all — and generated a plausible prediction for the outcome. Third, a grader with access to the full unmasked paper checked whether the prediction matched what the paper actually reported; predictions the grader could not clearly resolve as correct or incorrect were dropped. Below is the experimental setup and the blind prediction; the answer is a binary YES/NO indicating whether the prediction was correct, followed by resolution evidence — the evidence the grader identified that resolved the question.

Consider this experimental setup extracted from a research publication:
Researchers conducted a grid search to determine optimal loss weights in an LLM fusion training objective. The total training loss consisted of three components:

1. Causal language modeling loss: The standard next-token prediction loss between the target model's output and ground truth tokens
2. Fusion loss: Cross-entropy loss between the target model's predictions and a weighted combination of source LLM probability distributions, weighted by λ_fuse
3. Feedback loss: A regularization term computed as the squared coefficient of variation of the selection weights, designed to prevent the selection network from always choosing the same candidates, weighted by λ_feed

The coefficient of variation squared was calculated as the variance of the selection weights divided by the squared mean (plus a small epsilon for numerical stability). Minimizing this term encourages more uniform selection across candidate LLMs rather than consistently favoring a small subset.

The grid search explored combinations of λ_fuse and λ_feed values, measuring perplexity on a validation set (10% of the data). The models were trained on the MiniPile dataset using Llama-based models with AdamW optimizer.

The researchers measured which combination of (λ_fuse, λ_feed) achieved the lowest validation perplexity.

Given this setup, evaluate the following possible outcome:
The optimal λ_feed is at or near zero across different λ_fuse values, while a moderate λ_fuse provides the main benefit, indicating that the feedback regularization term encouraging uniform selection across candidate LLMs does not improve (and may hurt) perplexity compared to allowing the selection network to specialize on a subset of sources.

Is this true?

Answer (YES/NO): NO